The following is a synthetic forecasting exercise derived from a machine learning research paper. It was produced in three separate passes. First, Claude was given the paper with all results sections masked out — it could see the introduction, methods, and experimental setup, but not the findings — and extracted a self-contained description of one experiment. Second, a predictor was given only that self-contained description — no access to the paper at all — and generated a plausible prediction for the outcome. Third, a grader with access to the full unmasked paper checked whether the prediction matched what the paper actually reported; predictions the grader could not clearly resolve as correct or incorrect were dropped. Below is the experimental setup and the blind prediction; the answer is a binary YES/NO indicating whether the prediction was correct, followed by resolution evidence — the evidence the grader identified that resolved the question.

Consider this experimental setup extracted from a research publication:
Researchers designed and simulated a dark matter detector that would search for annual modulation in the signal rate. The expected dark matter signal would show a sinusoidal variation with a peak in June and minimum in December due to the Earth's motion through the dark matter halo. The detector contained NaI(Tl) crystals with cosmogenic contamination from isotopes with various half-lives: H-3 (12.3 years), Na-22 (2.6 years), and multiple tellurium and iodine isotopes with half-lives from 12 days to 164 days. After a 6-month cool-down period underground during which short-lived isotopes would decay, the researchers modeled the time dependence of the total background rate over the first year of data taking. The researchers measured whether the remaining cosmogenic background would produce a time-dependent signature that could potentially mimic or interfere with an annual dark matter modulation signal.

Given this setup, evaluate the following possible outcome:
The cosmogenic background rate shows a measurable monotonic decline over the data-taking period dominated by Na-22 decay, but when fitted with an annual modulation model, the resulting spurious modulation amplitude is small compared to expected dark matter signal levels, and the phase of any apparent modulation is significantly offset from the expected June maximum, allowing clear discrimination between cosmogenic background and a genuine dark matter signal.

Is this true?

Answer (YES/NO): NO